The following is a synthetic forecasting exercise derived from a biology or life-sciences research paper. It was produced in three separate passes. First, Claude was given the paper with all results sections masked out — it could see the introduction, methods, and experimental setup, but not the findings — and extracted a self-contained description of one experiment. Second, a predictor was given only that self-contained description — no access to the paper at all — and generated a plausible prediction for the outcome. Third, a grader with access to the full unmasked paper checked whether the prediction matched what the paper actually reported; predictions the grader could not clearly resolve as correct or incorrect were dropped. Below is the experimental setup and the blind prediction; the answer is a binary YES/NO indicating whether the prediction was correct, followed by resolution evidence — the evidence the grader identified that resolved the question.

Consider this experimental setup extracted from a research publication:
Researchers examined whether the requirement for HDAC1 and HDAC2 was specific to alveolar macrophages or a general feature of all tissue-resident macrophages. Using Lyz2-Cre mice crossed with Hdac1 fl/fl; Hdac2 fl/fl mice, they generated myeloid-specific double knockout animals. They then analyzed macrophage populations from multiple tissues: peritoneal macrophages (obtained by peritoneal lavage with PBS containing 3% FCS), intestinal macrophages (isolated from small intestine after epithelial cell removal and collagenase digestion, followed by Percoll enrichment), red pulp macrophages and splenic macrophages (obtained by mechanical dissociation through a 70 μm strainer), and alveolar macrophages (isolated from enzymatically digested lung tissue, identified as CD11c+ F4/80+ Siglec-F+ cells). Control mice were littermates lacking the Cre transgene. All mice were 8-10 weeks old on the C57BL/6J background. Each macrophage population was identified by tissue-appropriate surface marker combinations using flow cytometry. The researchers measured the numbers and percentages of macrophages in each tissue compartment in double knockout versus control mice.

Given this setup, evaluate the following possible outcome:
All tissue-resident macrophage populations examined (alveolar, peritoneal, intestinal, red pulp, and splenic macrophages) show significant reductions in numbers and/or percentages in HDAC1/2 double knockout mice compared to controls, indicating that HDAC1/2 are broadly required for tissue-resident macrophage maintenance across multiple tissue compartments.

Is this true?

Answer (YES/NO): NO